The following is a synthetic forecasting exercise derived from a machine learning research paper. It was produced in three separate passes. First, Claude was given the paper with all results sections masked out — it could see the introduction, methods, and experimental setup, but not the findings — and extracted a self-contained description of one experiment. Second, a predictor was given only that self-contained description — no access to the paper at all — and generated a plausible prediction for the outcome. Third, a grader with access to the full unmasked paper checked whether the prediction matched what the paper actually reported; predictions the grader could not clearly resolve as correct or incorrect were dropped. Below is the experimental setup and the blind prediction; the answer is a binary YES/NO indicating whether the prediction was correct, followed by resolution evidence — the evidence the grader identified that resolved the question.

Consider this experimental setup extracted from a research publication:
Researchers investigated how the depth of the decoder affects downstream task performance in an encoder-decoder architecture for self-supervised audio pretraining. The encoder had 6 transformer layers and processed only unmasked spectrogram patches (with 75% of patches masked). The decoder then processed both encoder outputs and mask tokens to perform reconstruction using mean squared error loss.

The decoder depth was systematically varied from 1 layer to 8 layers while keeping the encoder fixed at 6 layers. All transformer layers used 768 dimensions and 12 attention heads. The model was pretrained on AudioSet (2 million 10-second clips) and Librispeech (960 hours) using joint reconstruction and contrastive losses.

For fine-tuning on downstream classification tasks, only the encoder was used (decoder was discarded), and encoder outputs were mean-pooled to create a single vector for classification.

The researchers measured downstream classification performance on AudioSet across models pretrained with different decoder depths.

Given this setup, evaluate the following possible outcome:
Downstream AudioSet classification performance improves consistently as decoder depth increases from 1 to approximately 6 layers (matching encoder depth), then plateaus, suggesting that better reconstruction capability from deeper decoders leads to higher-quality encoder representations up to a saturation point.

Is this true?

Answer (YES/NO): NO